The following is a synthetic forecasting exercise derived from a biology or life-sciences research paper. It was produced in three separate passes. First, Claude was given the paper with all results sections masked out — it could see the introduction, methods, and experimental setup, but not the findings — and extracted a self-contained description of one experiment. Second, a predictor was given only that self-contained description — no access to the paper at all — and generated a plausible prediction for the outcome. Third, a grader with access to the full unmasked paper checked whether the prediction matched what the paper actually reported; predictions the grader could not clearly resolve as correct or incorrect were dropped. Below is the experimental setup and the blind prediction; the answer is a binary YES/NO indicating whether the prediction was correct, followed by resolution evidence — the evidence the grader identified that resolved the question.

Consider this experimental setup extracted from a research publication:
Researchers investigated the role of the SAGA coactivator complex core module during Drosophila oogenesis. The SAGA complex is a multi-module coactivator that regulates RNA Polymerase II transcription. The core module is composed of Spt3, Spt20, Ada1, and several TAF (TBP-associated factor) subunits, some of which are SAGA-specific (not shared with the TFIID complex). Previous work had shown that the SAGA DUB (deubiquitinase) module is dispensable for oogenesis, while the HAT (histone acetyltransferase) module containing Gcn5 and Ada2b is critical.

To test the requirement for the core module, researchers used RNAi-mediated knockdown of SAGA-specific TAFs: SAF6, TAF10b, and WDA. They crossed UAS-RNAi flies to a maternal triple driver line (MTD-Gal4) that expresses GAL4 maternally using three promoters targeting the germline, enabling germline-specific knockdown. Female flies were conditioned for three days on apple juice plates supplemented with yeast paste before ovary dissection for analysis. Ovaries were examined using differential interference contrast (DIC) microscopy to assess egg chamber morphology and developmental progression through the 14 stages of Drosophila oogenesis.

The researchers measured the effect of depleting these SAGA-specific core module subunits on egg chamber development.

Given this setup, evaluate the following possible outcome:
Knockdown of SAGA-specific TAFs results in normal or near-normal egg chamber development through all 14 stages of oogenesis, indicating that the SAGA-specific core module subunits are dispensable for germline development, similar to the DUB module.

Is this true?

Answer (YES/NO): NO